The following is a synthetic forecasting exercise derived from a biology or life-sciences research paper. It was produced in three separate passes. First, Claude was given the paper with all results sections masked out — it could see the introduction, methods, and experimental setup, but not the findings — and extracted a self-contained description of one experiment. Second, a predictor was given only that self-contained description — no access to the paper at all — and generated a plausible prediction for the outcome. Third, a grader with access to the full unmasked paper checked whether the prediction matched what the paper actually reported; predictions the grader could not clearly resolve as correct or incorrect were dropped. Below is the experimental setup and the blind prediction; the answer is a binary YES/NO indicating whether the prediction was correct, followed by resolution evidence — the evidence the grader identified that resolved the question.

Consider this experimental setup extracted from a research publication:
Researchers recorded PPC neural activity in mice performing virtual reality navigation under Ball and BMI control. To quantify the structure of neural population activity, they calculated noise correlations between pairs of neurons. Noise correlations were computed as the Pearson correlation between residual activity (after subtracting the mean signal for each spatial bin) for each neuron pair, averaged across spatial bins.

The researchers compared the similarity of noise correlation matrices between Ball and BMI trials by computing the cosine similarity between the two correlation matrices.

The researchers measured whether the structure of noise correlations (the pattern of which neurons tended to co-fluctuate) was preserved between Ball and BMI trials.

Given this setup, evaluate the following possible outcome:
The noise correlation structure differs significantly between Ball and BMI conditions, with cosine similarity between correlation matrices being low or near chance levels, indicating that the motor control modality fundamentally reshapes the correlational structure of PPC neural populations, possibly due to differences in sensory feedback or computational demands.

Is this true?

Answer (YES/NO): NO